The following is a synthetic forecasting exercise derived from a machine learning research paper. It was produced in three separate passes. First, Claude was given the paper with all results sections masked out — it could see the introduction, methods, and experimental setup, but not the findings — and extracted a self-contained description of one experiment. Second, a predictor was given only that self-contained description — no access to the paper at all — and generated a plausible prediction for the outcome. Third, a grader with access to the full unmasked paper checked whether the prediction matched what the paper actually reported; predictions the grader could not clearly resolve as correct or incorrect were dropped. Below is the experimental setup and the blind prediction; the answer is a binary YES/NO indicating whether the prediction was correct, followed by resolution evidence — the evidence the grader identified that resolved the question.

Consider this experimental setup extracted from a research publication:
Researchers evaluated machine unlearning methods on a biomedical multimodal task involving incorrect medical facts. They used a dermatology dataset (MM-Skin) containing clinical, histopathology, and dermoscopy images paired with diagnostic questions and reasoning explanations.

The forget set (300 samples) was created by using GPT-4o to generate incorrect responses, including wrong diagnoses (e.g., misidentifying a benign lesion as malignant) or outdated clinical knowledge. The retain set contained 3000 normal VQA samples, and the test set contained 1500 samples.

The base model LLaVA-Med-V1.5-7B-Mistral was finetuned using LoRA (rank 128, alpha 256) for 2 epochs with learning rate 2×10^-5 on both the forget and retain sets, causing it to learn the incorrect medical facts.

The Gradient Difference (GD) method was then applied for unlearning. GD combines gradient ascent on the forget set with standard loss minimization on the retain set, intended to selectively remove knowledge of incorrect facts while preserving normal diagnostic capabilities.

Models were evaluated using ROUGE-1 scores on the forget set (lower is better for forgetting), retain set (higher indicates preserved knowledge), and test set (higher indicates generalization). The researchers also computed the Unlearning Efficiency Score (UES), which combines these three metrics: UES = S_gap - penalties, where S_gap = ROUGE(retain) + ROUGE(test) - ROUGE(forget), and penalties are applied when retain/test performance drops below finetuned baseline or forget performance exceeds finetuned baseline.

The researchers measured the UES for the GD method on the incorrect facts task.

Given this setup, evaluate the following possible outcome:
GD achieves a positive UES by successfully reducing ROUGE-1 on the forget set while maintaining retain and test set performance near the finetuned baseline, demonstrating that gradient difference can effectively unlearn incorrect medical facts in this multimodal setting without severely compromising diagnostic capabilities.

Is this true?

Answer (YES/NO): NO